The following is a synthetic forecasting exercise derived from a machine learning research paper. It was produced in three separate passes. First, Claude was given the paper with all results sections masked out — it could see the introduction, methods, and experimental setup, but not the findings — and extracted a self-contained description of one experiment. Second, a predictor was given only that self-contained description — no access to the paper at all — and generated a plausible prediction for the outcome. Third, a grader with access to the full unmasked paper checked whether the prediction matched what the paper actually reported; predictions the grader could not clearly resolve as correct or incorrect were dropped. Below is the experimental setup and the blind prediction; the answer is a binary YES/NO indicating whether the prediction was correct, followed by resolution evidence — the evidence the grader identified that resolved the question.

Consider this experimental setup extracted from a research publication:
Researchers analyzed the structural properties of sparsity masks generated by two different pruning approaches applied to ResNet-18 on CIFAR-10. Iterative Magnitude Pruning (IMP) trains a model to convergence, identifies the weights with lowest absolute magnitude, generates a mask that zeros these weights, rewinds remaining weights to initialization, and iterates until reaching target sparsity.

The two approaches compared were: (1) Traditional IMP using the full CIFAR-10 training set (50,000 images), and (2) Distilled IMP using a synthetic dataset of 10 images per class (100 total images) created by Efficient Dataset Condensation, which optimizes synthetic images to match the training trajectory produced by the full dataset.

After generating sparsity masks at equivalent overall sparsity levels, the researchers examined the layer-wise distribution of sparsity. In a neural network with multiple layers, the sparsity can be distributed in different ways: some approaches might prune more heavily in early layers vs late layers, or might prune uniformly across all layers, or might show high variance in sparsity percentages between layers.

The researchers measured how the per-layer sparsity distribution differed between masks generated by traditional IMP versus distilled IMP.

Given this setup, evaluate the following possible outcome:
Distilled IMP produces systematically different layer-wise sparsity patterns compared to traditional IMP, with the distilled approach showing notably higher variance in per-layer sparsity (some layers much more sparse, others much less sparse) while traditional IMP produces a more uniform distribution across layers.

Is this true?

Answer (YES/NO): NO